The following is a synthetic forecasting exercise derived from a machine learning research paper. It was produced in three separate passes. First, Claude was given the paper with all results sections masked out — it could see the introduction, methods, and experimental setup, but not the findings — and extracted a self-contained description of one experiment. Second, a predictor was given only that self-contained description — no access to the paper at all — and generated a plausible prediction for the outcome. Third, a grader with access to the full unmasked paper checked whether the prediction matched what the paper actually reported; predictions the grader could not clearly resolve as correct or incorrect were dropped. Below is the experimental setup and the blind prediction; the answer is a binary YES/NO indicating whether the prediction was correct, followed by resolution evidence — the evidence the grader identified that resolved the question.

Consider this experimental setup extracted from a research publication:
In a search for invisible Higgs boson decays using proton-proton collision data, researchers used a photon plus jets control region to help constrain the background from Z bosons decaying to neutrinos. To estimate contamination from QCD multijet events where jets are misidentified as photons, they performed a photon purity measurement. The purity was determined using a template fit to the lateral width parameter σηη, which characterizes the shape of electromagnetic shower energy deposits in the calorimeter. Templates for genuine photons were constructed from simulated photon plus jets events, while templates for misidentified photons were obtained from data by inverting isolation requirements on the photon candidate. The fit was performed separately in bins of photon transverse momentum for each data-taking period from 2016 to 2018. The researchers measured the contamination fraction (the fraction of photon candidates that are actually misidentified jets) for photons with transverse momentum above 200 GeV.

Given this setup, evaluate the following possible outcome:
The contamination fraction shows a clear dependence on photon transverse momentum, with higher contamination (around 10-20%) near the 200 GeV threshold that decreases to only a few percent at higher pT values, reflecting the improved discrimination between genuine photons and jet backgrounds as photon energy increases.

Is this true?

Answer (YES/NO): NO